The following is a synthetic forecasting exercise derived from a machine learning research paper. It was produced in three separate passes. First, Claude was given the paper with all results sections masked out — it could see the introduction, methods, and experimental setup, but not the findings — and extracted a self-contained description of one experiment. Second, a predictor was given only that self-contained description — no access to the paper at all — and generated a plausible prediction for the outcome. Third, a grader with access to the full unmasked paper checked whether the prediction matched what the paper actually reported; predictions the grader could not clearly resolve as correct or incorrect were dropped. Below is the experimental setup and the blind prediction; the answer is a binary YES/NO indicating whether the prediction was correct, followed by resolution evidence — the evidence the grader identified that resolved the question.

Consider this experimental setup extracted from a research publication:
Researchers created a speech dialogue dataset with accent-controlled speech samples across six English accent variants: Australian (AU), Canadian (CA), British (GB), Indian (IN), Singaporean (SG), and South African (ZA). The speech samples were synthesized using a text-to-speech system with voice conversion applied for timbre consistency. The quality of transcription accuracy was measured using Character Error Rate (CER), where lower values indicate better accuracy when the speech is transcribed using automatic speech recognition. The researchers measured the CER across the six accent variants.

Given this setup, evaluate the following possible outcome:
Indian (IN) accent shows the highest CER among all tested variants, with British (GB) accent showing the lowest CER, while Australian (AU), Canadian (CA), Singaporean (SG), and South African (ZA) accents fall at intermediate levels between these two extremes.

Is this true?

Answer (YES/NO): NO